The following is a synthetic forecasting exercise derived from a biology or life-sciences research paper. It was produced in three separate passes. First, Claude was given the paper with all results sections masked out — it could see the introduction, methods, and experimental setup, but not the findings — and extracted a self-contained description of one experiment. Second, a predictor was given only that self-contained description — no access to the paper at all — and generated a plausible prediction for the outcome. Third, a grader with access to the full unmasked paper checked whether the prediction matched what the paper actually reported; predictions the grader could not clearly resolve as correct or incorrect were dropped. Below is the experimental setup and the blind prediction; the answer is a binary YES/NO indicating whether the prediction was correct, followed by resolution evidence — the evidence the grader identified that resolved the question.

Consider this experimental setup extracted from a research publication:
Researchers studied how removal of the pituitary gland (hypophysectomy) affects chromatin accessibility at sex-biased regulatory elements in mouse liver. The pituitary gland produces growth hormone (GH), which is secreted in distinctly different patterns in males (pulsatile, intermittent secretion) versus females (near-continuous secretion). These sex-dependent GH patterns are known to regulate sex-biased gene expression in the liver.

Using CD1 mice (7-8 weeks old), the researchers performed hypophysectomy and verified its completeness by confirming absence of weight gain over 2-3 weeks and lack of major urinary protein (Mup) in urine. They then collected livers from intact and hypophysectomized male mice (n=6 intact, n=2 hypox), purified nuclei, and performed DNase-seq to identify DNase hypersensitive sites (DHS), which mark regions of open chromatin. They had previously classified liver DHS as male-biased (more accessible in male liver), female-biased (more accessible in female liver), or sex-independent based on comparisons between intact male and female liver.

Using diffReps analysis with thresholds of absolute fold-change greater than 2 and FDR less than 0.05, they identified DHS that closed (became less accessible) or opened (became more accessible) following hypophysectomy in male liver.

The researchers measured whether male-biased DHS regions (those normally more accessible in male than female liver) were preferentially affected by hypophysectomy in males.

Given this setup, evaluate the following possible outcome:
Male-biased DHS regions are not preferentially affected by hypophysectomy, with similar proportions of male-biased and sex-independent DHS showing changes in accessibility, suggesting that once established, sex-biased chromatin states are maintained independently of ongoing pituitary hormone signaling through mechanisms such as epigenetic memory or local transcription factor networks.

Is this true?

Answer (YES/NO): NO